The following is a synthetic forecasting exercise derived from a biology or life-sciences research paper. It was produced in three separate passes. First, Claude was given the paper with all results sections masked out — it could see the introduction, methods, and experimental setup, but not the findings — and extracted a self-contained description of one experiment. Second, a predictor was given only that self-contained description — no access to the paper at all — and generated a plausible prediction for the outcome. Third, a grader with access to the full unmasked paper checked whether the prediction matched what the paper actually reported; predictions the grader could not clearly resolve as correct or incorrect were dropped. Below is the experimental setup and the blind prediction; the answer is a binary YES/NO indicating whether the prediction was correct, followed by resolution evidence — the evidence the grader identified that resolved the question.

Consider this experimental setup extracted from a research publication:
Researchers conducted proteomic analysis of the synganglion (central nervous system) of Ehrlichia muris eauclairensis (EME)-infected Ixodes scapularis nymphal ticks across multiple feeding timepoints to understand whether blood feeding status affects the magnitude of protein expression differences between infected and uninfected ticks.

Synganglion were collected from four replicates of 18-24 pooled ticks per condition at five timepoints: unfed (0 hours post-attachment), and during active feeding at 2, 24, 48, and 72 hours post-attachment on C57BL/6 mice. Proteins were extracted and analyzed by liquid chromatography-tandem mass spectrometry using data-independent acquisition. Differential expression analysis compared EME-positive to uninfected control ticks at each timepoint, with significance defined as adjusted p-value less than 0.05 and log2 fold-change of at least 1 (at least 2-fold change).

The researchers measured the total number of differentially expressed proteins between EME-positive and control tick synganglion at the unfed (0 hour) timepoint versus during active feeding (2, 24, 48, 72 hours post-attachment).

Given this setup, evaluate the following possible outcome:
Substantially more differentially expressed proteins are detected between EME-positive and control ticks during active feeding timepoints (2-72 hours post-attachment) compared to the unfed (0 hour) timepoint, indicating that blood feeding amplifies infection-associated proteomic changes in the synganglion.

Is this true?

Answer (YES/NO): NO